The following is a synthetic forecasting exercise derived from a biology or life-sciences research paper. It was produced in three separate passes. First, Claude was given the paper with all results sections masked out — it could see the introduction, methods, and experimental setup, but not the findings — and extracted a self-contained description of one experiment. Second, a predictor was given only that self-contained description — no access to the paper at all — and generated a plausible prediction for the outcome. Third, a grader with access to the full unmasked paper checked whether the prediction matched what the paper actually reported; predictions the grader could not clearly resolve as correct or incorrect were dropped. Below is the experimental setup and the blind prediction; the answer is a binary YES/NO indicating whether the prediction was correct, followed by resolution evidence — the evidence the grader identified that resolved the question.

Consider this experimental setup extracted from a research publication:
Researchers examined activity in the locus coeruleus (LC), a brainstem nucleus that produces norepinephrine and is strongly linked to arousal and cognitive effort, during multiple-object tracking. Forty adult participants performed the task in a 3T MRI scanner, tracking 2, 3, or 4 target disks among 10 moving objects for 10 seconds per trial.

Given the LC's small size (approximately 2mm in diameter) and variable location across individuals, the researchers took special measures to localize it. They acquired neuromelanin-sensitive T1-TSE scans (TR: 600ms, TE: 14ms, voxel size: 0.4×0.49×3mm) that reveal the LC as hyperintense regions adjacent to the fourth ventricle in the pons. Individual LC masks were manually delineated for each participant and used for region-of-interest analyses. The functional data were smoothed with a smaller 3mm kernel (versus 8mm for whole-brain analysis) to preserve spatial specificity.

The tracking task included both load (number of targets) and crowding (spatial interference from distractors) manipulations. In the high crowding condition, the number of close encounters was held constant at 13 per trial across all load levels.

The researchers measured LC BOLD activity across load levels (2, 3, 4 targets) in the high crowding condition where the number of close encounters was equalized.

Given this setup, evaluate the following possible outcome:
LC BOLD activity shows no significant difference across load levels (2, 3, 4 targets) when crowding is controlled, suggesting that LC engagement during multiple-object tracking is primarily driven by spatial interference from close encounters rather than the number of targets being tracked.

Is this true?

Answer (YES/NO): NO